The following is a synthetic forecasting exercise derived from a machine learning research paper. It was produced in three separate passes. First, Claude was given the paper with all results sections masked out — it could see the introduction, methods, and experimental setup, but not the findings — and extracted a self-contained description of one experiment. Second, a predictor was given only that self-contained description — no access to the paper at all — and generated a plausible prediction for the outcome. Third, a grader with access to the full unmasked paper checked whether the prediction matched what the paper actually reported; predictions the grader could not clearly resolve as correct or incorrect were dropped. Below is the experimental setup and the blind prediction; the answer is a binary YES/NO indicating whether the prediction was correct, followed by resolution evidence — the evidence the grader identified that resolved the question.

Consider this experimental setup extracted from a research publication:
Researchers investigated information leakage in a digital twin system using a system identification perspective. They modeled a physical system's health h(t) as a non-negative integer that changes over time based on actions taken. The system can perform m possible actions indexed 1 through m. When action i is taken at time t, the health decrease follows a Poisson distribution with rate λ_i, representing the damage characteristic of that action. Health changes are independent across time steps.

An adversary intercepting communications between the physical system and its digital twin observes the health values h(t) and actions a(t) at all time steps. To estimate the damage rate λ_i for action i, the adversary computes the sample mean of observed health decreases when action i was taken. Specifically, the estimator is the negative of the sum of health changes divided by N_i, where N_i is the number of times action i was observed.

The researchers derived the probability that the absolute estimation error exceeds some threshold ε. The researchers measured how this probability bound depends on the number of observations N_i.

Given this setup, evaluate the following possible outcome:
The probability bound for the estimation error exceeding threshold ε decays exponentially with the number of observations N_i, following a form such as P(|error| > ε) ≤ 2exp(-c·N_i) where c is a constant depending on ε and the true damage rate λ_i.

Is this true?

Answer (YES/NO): NO